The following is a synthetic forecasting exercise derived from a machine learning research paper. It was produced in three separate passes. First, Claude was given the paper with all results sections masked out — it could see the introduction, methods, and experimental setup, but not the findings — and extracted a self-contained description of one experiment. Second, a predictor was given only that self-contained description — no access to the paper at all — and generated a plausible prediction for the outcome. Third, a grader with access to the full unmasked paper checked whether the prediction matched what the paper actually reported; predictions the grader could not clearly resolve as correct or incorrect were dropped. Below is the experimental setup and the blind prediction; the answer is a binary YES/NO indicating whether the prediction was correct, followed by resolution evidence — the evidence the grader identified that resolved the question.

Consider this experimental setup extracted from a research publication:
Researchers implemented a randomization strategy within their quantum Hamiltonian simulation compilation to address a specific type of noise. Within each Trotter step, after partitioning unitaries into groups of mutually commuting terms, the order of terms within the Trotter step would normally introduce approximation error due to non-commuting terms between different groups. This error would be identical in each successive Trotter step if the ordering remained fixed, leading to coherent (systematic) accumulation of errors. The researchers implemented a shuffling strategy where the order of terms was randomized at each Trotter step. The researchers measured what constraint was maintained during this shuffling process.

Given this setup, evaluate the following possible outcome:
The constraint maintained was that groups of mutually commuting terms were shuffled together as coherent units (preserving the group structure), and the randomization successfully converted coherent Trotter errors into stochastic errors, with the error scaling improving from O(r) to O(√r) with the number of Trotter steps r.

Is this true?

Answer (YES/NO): NO